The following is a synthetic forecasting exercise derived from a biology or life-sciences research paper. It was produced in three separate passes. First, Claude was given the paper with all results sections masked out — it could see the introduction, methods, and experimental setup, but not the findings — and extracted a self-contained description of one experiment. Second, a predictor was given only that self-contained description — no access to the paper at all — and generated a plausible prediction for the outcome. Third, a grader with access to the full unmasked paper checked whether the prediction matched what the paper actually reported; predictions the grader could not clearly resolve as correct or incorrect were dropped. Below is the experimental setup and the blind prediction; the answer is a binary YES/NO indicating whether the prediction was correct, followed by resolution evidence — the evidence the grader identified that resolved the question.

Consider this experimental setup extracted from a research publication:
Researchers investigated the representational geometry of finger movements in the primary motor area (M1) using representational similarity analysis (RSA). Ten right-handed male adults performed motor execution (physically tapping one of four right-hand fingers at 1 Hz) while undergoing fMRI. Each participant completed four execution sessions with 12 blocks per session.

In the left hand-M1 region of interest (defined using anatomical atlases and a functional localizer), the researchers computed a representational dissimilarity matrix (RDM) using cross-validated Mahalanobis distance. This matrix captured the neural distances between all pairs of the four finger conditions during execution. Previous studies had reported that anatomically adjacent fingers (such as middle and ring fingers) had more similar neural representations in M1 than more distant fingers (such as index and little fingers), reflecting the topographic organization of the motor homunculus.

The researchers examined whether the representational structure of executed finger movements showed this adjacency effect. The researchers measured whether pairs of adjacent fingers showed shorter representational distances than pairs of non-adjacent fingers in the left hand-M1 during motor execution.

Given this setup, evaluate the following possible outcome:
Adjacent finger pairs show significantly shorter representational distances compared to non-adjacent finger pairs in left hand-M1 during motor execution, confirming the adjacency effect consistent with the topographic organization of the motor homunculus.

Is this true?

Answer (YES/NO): YES